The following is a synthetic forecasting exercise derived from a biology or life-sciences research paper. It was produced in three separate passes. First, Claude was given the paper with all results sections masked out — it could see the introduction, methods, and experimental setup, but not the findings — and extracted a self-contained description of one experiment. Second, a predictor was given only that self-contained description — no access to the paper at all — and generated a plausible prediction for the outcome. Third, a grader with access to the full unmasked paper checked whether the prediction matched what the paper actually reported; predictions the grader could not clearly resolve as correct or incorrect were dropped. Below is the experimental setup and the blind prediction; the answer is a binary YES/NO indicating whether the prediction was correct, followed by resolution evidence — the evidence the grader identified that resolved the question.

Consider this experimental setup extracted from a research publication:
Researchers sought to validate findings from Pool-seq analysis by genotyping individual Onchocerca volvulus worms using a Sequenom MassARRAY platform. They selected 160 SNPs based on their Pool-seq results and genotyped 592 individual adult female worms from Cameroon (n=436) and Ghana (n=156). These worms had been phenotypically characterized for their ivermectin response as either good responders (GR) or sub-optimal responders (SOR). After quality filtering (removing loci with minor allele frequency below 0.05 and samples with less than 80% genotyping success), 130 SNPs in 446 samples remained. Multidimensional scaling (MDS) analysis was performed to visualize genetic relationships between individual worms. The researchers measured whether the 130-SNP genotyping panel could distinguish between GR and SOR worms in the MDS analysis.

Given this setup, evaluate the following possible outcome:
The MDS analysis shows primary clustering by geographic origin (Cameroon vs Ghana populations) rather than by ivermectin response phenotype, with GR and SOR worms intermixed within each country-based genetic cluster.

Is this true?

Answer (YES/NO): YES